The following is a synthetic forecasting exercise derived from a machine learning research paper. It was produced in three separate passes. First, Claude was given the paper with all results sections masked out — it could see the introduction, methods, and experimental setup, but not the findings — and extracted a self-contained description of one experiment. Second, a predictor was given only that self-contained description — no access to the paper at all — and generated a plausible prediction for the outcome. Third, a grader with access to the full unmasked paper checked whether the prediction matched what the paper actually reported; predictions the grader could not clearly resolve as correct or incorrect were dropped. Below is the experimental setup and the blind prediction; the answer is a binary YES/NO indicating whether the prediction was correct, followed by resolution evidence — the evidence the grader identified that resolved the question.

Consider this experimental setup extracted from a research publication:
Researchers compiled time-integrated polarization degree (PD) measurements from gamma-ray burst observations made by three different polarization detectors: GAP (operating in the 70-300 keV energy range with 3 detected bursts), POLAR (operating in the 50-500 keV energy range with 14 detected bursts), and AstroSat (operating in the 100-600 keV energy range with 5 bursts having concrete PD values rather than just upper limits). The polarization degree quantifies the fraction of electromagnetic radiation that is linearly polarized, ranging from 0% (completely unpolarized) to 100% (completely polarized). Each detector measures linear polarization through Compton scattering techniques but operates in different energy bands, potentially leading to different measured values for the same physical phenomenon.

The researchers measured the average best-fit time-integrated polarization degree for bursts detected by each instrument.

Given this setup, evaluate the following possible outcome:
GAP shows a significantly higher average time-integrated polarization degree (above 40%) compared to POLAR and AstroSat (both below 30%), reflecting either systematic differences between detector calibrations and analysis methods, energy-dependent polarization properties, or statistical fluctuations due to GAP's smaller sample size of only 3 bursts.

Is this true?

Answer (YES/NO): NO